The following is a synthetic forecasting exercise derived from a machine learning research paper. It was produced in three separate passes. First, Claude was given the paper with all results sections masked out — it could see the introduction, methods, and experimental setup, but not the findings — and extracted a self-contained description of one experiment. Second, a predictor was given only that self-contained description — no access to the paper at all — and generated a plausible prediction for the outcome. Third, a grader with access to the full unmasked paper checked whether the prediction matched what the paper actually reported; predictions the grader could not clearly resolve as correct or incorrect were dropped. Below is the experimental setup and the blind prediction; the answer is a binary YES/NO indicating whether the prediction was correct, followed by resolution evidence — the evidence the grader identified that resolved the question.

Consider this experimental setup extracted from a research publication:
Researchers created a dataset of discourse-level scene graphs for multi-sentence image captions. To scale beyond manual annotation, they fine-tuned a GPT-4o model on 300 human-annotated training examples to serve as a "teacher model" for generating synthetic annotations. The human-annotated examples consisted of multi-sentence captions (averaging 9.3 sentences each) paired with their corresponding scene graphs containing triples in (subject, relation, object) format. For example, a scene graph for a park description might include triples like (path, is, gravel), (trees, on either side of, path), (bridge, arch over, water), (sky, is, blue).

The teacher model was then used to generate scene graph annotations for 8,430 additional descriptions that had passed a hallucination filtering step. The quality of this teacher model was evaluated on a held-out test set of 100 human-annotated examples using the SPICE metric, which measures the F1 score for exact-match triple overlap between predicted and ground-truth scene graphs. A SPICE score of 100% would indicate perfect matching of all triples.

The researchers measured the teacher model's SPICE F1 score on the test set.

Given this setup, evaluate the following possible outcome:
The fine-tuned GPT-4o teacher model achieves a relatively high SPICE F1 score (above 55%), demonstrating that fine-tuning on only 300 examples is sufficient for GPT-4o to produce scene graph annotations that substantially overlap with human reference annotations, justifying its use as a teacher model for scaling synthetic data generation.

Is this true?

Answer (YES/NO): YES